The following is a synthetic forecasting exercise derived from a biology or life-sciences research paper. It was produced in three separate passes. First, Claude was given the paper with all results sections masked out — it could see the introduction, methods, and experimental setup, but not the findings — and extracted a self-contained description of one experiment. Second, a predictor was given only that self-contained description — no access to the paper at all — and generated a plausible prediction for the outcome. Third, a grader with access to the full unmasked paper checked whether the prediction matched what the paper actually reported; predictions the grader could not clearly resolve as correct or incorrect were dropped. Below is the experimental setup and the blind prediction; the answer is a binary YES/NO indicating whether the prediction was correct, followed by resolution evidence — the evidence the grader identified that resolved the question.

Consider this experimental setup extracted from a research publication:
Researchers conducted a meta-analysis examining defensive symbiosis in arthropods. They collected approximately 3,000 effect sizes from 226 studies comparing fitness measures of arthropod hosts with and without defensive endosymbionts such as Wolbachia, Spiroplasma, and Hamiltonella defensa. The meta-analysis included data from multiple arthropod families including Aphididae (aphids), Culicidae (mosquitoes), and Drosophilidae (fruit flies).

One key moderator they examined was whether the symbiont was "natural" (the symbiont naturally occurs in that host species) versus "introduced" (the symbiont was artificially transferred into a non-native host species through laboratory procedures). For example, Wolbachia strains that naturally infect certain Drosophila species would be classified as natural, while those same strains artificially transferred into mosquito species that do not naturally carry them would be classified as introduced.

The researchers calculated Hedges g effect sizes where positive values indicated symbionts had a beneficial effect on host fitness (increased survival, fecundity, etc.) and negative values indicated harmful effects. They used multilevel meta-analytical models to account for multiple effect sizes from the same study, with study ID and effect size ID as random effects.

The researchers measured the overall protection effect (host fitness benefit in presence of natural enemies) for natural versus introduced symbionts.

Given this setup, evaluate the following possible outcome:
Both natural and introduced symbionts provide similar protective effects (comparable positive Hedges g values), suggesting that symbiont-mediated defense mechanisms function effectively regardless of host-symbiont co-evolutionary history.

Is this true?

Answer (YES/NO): YES